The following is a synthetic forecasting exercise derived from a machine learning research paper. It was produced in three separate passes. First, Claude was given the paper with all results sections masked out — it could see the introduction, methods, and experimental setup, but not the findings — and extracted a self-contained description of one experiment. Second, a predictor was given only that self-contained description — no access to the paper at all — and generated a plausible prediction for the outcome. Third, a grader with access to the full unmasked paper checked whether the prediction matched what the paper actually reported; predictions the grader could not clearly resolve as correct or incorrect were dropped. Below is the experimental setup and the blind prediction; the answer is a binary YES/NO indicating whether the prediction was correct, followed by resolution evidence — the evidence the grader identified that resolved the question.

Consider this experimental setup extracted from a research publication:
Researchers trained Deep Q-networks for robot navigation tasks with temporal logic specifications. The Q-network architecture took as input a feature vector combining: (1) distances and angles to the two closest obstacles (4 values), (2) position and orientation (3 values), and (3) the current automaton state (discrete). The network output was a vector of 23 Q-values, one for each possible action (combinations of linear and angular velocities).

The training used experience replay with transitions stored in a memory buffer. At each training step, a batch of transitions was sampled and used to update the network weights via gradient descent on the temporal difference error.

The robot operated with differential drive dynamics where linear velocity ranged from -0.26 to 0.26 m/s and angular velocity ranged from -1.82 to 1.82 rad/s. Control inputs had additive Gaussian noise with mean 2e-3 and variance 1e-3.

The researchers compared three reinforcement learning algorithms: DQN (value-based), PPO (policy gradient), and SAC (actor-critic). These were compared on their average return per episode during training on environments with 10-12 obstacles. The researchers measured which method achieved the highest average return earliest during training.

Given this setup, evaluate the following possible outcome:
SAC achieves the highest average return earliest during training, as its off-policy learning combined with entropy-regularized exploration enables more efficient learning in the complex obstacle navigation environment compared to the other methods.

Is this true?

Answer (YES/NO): NO